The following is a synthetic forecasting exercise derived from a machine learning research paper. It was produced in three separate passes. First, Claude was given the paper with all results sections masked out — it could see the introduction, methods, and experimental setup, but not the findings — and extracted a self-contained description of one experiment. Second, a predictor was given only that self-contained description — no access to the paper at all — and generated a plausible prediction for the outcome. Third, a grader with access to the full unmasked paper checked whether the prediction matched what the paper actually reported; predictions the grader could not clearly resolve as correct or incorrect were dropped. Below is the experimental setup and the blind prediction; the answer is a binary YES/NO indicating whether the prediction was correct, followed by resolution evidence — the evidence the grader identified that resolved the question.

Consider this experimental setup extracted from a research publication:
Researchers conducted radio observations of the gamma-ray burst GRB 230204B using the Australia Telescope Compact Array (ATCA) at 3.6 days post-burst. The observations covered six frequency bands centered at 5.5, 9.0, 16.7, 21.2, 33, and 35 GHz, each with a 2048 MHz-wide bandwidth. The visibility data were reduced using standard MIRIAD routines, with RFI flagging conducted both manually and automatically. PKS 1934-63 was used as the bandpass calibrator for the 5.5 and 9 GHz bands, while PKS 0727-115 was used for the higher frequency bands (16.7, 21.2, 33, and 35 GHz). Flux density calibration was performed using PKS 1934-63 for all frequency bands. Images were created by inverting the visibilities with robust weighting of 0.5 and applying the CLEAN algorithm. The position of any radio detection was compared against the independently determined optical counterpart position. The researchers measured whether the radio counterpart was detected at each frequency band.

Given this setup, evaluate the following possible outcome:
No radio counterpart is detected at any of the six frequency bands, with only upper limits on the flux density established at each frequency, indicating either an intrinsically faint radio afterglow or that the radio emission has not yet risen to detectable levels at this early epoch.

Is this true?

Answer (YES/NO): NO